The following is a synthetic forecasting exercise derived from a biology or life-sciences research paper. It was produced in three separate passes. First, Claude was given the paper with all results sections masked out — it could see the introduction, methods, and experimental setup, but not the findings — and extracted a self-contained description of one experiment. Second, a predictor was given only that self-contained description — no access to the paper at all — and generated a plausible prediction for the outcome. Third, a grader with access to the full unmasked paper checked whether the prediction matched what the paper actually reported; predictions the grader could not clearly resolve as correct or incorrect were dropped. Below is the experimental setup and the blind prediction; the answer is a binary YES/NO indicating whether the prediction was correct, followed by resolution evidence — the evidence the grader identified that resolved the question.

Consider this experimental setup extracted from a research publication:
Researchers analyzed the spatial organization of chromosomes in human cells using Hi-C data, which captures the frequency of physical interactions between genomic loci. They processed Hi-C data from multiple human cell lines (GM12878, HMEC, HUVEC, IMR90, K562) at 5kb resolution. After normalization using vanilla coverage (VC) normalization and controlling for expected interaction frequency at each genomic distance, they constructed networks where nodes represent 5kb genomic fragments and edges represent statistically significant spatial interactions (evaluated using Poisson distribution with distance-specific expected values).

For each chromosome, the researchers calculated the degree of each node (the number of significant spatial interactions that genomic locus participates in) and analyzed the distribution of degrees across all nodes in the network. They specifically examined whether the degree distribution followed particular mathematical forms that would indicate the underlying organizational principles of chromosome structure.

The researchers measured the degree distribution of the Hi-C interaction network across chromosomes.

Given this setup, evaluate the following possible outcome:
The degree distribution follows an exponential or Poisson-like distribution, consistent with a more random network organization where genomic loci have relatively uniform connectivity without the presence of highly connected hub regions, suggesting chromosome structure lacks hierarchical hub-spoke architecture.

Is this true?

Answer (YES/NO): NO